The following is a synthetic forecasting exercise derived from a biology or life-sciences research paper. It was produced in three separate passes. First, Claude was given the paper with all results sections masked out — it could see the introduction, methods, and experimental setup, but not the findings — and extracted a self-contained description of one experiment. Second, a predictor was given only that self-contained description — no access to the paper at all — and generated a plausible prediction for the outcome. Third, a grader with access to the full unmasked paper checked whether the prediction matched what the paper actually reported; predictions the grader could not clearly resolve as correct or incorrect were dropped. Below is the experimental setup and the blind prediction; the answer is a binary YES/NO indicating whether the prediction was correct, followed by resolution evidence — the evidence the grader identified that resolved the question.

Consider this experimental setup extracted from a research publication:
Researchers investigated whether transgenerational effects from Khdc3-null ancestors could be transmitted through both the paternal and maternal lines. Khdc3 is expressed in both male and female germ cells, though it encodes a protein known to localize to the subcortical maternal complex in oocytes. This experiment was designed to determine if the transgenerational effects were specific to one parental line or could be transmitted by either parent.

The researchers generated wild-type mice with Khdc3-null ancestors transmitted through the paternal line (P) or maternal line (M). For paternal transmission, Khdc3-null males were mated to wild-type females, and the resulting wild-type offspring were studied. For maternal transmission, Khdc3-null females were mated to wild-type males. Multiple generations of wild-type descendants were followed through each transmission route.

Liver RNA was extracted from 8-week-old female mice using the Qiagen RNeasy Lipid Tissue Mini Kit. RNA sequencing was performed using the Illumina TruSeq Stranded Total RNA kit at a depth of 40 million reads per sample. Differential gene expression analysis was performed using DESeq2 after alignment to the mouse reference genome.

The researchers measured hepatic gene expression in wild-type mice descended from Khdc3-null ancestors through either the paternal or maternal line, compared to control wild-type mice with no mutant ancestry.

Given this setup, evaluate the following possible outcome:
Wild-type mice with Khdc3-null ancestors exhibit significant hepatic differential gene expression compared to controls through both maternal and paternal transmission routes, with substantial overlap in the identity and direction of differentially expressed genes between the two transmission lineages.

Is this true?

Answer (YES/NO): YES